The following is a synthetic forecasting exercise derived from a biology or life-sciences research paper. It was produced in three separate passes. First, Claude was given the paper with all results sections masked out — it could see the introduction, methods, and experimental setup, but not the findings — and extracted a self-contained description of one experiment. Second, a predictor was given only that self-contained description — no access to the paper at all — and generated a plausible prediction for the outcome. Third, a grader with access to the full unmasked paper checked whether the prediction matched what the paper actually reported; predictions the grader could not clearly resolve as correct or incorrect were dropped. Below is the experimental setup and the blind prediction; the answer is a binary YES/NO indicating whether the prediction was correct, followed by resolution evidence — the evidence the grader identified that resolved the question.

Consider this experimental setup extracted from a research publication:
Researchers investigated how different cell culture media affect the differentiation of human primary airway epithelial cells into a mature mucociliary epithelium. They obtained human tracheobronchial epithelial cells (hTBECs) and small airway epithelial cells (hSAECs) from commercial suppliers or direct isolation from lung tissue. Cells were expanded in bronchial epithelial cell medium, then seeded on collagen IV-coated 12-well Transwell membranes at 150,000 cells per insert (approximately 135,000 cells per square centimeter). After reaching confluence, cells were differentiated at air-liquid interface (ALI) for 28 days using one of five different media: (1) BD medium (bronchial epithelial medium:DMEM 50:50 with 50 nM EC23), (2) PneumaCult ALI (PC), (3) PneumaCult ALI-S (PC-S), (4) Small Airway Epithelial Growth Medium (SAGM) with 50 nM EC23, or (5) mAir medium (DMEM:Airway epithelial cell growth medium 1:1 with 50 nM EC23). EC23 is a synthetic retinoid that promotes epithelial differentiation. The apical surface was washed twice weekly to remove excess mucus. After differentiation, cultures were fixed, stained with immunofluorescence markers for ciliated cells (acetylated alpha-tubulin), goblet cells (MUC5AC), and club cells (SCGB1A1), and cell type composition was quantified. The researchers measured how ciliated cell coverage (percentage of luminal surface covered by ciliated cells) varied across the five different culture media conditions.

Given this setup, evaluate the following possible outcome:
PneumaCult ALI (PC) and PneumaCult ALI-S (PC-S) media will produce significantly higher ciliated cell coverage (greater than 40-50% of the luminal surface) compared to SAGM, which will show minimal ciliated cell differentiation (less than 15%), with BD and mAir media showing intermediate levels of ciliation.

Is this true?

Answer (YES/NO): NO